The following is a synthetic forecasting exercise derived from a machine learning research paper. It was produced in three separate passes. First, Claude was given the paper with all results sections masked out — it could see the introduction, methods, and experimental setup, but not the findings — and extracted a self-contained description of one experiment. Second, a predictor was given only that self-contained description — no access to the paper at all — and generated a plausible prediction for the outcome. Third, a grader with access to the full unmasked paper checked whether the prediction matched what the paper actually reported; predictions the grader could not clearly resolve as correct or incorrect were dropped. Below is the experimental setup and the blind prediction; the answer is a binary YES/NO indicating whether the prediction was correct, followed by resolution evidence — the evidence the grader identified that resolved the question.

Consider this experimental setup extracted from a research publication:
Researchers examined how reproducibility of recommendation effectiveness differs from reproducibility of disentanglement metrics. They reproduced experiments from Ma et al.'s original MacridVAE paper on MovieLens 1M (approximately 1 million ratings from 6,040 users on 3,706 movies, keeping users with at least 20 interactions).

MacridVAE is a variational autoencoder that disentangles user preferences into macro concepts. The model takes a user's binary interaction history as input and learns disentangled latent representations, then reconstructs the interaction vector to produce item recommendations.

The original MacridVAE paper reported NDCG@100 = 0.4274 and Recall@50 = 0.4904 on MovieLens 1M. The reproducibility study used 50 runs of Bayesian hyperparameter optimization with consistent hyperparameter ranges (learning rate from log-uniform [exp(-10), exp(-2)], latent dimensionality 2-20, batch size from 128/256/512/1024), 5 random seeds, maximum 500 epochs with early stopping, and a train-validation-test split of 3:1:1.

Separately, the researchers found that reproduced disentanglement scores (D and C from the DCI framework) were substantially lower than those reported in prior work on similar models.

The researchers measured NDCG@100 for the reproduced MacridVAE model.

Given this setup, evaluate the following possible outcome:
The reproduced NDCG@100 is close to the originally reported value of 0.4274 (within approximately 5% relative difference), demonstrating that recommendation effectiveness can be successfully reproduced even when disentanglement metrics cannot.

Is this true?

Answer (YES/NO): NO